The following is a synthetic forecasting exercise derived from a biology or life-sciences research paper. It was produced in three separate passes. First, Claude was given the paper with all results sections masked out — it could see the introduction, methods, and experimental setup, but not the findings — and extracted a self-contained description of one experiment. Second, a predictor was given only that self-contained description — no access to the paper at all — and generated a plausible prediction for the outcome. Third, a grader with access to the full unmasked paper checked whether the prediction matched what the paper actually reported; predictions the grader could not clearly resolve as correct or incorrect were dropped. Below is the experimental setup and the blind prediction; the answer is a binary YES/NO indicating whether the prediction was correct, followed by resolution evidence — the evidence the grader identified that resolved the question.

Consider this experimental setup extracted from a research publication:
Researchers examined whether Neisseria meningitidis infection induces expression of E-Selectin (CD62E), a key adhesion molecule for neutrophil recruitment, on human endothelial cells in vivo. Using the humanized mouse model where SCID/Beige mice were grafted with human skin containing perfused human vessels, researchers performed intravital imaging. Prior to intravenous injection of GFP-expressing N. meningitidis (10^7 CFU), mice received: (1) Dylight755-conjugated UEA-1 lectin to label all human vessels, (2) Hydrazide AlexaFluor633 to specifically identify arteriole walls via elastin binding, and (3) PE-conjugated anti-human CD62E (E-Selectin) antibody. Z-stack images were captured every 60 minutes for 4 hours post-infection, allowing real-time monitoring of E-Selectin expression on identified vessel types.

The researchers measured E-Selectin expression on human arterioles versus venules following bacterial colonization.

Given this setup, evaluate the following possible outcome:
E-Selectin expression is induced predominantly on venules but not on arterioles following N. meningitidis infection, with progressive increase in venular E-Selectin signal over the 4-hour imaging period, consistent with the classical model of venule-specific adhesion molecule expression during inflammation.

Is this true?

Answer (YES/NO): YES